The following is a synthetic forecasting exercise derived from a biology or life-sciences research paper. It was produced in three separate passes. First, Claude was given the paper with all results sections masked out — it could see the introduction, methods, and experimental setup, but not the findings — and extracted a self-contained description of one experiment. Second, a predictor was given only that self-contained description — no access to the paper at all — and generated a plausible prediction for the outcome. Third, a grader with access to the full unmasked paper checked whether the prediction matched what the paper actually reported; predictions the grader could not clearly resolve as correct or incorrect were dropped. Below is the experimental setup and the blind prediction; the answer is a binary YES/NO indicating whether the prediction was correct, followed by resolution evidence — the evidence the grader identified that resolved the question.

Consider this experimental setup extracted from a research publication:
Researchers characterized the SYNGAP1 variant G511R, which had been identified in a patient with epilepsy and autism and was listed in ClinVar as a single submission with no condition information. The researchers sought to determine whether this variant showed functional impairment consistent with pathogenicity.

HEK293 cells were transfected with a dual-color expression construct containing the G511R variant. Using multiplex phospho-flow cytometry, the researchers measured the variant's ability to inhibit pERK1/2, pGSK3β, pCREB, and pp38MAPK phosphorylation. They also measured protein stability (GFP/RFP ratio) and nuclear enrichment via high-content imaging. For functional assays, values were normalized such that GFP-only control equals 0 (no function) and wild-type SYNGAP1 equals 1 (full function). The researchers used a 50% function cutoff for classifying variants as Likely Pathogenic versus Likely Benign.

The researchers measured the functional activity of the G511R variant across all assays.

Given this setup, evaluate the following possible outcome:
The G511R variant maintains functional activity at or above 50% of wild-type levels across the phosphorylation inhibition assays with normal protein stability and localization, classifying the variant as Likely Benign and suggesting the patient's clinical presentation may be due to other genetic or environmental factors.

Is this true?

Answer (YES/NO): NO